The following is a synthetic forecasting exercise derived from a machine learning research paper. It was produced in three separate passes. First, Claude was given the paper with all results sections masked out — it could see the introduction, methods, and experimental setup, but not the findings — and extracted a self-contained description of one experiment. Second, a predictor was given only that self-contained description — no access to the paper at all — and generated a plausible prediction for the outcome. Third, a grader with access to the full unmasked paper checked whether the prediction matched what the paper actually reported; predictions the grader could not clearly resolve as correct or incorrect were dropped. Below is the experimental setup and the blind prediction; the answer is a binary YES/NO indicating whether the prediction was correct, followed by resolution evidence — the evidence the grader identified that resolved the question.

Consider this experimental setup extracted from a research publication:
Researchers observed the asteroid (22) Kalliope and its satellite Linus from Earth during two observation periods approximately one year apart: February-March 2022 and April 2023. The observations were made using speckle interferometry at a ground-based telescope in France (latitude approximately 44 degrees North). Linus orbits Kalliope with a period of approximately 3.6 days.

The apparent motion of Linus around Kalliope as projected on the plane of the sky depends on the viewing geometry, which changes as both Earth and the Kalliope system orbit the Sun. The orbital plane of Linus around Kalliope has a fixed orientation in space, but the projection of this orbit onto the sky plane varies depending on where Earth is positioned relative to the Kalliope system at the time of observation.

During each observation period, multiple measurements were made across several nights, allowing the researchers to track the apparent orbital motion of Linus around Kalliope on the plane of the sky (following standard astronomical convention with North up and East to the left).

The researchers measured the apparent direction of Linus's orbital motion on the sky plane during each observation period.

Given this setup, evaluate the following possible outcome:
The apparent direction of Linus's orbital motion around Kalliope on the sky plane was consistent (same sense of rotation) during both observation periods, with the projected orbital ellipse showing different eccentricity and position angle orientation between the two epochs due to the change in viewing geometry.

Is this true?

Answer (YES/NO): NO